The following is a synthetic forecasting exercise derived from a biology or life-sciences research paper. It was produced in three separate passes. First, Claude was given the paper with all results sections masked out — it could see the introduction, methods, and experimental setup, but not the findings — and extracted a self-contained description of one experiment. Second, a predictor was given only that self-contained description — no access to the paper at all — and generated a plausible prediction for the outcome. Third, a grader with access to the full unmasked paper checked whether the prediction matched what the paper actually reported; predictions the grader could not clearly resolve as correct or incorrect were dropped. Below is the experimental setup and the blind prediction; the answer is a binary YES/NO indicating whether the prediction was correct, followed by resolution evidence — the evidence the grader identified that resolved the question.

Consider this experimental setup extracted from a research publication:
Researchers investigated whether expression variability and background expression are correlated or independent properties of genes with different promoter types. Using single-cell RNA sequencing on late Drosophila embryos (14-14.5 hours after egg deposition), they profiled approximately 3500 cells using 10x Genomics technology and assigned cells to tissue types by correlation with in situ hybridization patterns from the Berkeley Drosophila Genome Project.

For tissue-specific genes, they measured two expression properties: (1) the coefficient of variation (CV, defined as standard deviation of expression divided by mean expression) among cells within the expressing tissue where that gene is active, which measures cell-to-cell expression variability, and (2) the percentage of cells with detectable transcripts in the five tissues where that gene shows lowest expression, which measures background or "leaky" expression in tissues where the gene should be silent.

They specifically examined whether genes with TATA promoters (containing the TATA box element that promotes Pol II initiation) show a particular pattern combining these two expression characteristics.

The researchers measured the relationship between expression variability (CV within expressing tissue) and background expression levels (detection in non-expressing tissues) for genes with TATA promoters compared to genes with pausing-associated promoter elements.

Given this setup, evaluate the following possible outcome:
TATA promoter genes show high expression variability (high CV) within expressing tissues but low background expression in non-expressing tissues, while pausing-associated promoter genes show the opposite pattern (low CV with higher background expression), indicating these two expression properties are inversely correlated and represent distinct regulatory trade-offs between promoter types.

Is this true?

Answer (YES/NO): YES